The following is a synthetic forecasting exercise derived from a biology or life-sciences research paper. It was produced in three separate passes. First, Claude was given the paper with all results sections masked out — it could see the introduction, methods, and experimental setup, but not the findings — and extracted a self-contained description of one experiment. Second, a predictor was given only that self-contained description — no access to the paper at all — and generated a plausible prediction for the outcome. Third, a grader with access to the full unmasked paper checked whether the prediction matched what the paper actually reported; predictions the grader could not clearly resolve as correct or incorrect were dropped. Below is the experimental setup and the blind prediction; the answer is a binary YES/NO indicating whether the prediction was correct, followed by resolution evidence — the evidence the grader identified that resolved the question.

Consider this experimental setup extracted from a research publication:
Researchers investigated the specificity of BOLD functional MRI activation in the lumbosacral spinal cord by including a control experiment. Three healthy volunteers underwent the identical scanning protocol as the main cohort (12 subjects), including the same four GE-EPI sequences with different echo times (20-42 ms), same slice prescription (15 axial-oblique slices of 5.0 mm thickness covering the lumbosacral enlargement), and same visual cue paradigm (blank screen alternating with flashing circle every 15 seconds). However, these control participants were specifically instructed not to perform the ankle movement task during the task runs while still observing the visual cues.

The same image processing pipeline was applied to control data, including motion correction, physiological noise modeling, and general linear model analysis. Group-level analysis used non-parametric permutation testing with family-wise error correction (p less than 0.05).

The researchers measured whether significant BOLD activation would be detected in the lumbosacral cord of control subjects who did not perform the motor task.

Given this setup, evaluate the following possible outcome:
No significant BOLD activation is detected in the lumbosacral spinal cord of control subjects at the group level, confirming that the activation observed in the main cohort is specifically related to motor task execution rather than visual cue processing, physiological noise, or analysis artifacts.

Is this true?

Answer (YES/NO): NO